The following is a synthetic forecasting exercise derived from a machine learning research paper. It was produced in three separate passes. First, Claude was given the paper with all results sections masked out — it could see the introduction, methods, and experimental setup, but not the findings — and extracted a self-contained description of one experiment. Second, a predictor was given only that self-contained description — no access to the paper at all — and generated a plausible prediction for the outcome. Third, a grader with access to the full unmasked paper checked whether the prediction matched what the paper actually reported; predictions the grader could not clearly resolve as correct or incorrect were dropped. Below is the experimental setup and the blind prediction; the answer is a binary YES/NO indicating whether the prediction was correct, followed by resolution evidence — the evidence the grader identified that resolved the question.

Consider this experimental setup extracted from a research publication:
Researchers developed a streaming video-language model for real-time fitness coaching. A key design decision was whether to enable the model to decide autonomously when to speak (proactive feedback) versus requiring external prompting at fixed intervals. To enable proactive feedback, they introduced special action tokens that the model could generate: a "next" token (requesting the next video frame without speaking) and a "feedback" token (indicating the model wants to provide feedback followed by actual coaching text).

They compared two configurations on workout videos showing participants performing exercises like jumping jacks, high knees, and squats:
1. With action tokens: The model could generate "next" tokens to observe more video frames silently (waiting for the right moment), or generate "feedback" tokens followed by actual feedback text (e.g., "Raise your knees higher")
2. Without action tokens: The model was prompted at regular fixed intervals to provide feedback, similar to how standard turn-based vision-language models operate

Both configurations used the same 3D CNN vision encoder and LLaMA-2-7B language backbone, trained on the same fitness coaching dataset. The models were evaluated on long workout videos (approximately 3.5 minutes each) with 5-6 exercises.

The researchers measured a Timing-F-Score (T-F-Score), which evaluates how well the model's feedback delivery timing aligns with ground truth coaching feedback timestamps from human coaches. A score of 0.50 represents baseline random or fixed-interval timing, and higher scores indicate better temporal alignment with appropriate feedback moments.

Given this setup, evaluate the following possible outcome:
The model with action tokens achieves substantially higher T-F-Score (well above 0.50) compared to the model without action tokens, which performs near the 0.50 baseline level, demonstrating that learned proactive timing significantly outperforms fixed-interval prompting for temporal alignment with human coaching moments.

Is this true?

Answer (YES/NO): YES